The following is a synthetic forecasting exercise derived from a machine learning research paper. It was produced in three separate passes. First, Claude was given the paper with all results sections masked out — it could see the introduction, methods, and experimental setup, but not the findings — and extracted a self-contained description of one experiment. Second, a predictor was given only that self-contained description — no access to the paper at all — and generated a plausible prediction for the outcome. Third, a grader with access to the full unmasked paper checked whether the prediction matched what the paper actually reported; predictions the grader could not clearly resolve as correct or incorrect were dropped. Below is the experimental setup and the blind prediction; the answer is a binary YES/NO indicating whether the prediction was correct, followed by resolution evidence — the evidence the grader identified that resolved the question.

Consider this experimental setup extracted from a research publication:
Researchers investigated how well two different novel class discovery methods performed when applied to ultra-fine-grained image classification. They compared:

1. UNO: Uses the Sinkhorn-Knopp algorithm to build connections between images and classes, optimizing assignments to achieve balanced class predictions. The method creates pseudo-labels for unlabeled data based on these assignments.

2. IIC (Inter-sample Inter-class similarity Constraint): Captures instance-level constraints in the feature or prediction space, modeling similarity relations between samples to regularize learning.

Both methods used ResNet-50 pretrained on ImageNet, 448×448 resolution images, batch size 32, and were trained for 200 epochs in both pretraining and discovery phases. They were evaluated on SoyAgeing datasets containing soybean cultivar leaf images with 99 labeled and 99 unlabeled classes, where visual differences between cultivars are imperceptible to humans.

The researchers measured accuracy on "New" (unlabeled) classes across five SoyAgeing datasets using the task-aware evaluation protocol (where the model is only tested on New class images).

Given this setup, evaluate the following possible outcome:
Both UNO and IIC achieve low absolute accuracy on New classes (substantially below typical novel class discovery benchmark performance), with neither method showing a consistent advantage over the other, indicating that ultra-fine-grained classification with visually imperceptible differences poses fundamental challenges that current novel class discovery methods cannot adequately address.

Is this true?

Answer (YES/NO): NO